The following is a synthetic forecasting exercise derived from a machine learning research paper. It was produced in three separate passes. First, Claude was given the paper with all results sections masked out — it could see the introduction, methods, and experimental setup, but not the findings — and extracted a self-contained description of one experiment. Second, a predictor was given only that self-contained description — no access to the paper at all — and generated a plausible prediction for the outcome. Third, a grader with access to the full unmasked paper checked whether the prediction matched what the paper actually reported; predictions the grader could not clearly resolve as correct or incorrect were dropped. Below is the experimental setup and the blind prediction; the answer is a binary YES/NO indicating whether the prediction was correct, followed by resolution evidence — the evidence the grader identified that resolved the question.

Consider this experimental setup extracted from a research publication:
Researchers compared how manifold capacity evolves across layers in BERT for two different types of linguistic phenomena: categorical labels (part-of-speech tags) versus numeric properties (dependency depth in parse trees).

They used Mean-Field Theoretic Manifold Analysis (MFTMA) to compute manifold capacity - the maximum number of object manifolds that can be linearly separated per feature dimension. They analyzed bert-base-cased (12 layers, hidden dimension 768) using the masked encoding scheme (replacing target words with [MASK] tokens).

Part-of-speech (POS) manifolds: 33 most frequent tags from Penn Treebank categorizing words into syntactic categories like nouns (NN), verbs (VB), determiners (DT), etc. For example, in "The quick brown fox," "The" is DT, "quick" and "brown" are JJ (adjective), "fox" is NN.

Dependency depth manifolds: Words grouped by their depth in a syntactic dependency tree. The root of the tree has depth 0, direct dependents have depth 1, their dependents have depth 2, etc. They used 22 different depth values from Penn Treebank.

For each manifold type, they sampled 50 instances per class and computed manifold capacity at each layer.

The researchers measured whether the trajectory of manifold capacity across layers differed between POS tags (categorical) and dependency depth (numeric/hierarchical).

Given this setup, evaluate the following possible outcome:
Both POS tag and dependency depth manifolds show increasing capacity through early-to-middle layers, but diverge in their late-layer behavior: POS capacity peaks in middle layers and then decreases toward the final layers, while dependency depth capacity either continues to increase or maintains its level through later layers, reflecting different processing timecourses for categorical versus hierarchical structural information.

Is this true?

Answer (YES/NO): NO